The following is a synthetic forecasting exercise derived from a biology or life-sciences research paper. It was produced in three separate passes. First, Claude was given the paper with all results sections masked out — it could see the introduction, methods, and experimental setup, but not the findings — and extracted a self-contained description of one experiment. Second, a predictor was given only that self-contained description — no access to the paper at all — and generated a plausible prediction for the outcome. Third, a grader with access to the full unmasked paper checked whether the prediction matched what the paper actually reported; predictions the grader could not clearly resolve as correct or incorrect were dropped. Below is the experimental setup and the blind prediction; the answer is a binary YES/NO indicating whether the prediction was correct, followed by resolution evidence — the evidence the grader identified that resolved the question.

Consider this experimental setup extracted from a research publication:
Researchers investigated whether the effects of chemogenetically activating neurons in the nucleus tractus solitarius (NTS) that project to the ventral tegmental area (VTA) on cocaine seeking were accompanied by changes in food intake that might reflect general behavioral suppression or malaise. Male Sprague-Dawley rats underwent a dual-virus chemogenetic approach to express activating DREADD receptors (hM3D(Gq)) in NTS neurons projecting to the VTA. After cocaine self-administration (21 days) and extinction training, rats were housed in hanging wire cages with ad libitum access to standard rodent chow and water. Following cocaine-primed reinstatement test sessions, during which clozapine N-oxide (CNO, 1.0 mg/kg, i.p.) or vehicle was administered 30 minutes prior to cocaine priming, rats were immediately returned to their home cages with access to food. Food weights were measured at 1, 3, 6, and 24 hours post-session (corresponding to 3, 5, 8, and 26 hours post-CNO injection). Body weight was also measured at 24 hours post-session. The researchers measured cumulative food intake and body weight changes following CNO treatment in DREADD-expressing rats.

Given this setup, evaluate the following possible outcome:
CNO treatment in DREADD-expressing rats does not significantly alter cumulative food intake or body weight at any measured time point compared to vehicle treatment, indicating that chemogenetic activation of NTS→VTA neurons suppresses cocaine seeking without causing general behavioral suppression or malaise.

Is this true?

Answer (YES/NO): YES